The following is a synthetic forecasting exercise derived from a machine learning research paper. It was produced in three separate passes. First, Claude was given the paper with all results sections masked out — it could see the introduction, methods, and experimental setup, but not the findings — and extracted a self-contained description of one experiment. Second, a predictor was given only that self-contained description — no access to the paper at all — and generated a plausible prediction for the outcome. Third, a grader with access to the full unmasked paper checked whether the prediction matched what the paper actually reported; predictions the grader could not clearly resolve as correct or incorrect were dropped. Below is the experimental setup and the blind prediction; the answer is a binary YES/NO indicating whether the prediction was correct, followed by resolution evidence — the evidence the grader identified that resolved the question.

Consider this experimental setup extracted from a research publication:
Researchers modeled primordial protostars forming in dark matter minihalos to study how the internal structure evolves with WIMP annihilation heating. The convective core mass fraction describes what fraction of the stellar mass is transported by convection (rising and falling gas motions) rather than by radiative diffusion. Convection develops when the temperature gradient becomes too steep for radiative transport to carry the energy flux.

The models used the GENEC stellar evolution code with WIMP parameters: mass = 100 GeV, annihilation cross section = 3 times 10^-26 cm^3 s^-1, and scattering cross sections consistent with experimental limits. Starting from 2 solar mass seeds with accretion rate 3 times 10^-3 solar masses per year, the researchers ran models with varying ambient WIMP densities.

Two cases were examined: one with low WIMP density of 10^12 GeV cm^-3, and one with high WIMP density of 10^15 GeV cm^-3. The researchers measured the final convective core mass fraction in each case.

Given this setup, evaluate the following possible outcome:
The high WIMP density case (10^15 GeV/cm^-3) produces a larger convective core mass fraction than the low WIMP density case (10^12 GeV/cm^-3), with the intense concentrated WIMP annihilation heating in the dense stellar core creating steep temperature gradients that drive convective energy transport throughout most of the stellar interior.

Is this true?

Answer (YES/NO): YES